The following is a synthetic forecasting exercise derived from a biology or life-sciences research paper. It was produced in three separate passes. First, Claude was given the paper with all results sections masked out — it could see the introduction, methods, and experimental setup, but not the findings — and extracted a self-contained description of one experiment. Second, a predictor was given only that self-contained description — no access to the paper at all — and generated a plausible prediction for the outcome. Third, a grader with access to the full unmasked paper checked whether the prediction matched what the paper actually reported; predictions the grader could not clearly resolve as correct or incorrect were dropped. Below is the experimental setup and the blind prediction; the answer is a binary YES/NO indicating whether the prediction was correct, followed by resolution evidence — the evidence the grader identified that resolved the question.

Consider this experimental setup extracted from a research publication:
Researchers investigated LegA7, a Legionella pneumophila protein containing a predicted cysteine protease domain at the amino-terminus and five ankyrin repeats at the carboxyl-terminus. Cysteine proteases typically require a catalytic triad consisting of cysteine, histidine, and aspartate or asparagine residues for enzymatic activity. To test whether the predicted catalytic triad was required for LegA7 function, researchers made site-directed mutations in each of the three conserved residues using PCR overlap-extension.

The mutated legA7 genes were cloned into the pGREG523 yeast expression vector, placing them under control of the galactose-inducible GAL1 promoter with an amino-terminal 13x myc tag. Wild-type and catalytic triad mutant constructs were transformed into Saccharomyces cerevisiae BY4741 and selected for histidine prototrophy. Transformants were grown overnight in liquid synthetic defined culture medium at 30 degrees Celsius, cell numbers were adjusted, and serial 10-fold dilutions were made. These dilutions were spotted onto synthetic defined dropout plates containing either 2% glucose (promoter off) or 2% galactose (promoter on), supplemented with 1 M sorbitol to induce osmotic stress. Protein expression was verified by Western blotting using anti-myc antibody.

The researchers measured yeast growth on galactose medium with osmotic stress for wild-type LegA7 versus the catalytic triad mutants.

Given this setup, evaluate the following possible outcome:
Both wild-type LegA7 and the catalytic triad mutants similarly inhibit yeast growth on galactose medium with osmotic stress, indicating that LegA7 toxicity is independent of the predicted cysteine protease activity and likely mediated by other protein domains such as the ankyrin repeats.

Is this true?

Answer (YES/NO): NO